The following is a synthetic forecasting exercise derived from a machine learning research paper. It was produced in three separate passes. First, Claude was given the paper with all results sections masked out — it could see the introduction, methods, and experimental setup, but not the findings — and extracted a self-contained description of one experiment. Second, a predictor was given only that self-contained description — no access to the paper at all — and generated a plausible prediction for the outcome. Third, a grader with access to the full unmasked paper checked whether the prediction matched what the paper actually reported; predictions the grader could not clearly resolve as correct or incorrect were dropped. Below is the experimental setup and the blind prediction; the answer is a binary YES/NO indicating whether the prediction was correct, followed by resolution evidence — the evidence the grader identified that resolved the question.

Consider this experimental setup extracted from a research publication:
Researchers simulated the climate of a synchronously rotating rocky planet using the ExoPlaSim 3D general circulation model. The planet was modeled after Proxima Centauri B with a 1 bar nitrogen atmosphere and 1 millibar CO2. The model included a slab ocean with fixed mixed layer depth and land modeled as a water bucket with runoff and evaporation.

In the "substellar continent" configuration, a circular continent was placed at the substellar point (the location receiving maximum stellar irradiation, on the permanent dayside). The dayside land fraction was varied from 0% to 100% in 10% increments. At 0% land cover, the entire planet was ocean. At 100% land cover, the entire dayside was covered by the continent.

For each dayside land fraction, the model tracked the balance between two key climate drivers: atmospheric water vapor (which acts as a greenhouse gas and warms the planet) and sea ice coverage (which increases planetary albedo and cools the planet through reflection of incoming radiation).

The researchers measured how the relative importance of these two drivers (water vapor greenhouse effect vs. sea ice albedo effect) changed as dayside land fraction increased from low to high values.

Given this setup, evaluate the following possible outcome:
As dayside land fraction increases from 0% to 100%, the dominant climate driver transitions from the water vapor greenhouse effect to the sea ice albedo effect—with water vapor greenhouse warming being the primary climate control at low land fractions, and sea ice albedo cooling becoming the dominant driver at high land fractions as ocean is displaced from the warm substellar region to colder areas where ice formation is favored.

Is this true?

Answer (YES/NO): NO